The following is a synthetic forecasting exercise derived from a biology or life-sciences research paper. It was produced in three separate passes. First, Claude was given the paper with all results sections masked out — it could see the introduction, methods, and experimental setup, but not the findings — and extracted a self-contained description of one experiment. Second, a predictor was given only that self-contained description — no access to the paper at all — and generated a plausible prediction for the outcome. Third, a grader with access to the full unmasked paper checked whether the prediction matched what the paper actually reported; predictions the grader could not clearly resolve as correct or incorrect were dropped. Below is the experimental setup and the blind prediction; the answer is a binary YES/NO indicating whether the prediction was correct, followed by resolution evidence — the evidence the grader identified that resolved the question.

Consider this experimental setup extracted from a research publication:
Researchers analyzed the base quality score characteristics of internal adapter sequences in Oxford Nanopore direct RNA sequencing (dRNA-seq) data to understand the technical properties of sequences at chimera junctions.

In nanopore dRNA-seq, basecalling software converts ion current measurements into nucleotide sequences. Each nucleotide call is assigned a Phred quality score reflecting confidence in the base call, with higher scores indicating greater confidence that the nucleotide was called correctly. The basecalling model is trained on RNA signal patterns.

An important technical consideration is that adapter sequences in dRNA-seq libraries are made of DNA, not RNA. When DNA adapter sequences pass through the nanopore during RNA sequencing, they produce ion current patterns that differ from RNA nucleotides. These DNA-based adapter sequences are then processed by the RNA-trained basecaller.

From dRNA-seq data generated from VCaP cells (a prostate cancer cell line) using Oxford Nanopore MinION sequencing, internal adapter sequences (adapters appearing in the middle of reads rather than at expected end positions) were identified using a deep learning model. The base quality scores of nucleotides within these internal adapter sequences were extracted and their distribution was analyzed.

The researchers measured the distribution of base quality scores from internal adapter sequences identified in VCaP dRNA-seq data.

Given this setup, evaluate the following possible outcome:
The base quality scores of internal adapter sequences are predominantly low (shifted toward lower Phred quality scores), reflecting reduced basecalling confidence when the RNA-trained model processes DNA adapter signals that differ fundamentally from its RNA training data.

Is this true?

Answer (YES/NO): YES